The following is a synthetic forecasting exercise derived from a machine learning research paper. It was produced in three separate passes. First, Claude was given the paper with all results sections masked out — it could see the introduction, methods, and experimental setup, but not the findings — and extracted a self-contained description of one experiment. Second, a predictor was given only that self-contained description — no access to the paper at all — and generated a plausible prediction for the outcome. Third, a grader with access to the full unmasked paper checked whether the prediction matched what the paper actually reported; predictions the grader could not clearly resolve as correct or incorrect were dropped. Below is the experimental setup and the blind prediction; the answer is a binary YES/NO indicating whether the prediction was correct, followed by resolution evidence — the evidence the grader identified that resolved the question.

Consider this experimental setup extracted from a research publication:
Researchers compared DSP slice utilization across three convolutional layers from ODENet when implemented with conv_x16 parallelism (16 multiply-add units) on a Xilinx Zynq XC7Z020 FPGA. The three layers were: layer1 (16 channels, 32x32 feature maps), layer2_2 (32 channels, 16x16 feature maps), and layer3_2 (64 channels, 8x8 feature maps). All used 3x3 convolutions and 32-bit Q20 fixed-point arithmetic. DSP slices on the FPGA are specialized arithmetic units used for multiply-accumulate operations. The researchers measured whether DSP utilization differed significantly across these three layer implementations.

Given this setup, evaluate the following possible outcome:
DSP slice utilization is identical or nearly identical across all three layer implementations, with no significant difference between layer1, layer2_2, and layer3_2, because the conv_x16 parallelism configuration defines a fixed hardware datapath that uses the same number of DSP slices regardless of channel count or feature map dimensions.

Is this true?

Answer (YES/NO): YES